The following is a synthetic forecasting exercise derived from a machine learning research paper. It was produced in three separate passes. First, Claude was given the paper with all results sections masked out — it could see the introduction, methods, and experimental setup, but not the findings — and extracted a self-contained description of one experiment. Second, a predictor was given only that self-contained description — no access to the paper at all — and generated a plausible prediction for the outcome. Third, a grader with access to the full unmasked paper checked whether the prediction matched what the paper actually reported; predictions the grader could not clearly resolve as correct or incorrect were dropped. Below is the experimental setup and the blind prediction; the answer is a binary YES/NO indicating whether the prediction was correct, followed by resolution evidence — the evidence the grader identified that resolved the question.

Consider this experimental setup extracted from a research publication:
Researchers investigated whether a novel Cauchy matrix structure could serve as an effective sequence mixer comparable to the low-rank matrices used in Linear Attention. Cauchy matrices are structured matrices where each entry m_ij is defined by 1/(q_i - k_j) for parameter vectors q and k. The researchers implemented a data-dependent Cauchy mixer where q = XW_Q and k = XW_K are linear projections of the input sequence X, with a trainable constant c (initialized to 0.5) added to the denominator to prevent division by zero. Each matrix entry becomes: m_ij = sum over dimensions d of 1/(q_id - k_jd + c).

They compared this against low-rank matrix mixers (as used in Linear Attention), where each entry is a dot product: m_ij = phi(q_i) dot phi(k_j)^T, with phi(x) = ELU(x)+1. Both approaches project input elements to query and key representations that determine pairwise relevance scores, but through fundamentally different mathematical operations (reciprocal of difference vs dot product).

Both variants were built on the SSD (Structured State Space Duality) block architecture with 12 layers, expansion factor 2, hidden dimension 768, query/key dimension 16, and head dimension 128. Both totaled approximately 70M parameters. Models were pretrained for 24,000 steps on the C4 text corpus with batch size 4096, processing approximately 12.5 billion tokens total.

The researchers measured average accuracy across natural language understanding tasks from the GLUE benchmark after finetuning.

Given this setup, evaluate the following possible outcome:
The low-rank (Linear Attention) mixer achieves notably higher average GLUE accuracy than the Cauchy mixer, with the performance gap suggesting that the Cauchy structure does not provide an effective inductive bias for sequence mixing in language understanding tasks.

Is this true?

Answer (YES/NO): NO